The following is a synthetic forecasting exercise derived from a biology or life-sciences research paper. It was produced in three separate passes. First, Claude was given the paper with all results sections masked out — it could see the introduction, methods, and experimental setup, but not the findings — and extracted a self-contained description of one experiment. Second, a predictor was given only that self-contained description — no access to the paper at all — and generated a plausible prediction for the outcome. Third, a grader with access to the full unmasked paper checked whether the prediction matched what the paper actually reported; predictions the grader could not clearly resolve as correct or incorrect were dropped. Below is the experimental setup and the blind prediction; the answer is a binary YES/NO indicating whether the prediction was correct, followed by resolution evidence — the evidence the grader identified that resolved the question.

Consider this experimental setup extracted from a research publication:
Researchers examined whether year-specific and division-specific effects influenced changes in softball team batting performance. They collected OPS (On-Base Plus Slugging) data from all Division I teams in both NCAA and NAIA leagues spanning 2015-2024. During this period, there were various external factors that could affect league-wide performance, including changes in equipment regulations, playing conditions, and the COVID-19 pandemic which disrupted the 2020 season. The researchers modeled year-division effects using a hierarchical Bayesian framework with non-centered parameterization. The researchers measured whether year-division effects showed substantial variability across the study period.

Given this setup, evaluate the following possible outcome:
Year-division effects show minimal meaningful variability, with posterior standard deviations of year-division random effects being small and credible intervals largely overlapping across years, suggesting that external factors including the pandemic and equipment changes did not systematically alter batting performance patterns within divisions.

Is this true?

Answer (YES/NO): NO